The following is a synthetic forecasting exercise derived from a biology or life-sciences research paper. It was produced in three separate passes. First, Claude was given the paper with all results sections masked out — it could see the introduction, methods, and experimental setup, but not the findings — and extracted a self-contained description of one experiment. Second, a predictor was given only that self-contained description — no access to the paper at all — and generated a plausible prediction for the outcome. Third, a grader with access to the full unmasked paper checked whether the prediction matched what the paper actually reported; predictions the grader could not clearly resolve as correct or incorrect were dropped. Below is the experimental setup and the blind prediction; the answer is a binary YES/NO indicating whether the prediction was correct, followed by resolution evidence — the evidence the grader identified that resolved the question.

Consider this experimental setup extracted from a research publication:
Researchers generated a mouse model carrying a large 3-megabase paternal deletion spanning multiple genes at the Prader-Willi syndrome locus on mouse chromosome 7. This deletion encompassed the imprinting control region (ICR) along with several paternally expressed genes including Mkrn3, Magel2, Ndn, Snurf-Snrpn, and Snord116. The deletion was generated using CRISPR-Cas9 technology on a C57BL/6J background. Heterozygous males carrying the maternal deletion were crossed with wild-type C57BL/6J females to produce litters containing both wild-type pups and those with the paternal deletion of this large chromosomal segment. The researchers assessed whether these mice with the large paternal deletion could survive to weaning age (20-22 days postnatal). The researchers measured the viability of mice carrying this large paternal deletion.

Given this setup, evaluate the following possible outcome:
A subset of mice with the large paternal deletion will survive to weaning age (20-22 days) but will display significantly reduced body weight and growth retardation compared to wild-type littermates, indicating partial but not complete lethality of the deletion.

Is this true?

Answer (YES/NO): NO